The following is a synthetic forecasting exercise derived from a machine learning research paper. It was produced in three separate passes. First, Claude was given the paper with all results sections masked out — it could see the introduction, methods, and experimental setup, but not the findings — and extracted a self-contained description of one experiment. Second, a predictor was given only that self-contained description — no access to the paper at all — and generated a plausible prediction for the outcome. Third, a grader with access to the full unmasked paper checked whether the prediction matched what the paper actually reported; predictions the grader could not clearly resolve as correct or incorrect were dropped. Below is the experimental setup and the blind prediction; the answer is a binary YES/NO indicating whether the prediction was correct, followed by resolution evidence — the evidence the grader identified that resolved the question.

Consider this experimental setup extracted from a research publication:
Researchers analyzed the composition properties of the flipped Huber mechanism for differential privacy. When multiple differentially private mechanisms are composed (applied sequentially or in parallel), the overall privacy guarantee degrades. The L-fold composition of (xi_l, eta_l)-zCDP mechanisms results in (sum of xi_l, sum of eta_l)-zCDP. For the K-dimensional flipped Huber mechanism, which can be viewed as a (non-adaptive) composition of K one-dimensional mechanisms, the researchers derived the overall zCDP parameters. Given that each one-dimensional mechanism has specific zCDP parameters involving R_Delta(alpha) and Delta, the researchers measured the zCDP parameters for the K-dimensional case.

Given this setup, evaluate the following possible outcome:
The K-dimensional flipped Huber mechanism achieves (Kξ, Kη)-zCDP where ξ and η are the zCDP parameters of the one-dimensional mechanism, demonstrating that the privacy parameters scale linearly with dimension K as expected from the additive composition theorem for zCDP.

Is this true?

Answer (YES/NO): NO